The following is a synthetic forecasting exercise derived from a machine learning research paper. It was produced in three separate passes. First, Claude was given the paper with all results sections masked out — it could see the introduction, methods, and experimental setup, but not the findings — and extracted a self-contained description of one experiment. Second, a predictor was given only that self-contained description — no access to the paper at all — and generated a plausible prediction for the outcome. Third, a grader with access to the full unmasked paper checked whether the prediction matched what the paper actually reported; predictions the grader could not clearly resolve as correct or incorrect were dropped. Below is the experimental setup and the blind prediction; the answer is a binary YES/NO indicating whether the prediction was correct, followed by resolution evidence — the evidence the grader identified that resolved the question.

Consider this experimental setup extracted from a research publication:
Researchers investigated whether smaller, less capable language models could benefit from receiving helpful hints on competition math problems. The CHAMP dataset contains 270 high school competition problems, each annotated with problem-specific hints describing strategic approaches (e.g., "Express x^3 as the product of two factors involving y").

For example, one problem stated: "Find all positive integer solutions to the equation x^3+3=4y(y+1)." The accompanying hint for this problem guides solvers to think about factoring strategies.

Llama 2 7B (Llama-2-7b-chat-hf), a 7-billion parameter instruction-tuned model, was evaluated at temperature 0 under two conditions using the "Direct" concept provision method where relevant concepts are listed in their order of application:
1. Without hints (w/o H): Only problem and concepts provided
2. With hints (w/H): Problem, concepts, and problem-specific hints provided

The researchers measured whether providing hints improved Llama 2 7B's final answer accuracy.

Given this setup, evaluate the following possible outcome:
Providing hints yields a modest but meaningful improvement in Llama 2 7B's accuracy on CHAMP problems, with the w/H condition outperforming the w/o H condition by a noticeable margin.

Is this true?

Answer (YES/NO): NO